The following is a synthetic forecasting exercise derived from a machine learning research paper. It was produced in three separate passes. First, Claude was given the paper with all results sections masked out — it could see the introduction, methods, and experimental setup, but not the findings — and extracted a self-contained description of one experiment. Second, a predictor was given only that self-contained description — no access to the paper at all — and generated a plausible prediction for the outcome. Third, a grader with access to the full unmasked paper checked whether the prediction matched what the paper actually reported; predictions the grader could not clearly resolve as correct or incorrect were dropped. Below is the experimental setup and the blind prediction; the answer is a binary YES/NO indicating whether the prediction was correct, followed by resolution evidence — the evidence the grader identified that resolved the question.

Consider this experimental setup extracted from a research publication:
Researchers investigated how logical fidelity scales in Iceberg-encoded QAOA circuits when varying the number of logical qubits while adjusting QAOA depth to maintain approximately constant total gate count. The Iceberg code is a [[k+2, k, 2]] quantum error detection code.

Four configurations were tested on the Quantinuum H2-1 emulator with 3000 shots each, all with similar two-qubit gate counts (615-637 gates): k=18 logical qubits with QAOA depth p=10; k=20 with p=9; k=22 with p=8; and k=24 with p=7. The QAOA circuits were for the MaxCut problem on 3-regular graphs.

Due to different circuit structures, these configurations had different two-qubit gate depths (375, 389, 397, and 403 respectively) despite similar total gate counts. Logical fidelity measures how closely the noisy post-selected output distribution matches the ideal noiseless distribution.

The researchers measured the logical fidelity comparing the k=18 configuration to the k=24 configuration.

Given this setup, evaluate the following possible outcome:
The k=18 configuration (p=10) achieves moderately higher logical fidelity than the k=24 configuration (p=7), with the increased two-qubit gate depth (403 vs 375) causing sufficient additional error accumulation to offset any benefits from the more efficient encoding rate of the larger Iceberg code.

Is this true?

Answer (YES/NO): NO